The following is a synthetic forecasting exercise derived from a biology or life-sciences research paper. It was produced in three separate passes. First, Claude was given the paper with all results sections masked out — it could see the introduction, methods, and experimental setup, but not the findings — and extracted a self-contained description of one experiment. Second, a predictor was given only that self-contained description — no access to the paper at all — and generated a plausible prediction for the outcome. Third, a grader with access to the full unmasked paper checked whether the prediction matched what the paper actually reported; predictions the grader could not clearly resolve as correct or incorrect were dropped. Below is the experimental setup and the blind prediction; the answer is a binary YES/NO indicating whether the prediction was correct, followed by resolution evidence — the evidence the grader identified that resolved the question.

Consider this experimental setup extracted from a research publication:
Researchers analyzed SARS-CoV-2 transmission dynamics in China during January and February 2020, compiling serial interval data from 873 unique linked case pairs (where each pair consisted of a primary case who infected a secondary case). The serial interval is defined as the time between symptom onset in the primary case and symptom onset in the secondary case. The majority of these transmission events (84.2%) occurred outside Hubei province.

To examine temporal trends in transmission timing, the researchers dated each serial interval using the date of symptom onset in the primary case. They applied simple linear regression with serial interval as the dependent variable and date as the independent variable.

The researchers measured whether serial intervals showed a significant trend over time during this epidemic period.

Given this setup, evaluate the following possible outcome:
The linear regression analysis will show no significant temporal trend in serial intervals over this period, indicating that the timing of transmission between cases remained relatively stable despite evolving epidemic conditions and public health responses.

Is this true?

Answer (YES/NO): NO